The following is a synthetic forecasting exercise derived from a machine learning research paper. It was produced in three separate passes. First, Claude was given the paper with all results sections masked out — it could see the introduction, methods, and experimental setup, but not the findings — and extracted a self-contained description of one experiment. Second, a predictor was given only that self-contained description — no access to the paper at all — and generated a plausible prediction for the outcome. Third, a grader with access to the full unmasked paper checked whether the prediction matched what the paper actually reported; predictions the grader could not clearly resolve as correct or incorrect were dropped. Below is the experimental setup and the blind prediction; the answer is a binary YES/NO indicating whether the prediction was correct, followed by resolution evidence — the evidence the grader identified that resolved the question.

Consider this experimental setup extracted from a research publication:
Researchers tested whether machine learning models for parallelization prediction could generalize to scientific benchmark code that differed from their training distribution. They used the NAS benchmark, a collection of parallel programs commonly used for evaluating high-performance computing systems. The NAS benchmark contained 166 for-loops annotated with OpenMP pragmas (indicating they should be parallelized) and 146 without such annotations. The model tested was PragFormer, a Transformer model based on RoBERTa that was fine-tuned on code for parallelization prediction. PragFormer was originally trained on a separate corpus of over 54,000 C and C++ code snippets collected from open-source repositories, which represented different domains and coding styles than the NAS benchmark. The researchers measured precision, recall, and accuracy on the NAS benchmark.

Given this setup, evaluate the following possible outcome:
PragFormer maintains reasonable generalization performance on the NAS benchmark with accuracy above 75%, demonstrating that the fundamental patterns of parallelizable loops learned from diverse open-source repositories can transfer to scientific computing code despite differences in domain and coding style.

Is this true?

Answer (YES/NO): NO